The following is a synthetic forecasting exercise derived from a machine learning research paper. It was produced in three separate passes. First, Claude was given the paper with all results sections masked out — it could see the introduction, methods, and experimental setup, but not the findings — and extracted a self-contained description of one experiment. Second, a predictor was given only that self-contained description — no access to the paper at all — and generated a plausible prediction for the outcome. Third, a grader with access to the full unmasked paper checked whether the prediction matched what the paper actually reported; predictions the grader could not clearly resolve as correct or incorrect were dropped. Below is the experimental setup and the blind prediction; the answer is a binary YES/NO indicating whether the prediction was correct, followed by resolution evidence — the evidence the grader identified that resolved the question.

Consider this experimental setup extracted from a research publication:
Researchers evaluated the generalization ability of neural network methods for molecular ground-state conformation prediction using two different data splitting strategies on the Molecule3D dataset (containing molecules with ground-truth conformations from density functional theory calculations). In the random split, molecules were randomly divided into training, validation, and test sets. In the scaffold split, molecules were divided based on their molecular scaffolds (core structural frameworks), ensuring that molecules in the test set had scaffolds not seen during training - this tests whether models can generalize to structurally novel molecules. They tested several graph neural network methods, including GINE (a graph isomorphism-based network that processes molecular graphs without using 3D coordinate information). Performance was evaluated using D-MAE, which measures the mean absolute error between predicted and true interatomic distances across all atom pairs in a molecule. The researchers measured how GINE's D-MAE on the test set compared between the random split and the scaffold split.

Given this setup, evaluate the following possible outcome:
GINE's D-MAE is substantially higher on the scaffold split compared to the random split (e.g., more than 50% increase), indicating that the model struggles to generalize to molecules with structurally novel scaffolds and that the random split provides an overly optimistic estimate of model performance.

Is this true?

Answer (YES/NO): YES